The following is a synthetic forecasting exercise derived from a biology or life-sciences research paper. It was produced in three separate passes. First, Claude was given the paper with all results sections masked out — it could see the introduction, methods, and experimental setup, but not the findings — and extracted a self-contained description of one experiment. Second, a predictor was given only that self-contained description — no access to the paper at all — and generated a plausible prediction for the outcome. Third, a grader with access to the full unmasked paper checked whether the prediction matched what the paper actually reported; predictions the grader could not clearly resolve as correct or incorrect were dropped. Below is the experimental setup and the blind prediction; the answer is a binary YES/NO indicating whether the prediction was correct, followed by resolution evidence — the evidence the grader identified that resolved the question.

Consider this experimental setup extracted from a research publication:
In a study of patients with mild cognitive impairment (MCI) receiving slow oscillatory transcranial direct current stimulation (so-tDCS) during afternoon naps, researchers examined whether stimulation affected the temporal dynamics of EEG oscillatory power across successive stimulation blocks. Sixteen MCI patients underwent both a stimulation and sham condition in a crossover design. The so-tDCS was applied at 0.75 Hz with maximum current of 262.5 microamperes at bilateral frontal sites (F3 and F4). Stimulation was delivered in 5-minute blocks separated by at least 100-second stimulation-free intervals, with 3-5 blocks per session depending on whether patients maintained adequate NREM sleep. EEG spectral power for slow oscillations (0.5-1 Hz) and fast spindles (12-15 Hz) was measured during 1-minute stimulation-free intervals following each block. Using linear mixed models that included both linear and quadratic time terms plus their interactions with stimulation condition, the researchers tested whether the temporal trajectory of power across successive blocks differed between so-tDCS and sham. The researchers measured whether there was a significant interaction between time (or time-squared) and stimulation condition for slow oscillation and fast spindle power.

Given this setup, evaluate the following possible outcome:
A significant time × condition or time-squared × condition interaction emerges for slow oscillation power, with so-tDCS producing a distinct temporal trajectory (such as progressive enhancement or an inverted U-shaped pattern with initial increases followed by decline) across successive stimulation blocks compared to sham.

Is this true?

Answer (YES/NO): NO